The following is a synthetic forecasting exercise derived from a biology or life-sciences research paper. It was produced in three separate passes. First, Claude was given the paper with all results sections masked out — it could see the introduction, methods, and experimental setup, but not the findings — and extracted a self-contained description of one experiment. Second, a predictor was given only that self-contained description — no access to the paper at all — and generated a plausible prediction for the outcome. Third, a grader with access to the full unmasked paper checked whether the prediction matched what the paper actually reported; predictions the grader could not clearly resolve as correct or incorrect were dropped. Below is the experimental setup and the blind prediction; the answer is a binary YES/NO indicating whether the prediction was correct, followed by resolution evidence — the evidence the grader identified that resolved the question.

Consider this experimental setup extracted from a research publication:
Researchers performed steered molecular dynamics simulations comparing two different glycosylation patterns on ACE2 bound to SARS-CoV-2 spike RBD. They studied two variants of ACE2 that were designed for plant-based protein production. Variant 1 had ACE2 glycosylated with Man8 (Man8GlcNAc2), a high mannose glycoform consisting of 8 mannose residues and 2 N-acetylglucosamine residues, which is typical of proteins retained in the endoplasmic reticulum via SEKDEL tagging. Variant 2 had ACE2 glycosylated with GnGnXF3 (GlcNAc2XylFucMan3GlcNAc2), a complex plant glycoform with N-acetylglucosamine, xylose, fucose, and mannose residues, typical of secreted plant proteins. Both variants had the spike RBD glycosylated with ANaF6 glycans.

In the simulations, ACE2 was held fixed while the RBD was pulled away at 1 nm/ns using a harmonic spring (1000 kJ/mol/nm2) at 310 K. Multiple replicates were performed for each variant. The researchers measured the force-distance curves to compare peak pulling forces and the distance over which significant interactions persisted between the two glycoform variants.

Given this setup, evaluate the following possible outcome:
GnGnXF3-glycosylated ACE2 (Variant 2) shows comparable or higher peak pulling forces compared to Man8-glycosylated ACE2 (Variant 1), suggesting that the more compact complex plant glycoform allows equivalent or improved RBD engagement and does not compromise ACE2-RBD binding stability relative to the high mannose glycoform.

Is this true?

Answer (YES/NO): NO